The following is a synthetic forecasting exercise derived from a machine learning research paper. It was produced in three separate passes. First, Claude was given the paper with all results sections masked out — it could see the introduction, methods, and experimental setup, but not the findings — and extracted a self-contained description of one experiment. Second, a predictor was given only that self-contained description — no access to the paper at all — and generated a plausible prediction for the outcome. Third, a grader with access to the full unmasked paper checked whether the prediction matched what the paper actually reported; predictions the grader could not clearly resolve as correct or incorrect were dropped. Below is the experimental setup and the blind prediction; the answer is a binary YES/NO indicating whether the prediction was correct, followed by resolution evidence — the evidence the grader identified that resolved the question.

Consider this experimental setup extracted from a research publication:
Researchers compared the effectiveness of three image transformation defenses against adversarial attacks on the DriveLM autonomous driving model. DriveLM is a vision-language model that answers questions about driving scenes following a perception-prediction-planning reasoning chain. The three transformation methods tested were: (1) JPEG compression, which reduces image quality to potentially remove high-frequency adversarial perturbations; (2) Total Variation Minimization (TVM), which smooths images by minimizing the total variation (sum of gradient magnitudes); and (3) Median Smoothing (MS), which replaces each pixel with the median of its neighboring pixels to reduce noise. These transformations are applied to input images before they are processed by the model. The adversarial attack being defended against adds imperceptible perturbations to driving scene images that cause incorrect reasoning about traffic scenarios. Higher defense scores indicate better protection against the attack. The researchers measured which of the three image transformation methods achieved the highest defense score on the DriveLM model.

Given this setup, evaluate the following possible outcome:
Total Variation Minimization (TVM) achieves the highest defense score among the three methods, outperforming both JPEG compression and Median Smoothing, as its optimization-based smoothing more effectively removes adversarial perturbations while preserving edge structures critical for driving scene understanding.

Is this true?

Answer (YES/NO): NO